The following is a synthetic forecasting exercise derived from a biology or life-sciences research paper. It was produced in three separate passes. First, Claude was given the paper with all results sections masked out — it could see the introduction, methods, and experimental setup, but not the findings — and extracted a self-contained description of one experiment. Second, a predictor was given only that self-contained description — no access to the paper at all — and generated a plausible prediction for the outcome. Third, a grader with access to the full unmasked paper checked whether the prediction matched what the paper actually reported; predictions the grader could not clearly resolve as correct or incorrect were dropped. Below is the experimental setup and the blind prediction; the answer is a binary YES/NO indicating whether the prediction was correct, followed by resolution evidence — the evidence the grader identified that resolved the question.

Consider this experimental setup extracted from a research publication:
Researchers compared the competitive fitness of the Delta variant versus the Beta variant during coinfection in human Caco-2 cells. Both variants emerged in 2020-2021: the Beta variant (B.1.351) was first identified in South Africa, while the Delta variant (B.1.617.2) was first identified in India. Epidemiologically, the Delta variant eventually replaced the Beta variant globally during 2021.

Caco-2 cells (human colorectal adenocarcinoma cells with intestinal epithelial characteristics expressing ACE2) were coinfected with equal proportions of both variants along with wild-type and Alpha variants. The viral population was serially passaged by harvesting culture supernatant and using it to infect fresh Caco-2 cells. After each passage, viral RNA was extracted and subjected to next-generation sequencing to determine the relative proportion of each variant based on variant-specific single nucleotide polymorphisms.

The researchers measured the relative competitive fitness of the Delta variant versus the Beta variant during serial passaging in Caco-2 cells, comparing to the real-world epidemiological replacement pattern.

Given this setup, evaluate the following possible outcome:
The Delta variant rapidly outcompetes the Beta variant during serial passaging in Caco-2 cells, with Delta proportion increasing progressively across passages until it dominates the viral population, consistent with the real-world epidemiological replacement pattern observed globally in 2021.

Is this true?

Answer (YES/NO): NO